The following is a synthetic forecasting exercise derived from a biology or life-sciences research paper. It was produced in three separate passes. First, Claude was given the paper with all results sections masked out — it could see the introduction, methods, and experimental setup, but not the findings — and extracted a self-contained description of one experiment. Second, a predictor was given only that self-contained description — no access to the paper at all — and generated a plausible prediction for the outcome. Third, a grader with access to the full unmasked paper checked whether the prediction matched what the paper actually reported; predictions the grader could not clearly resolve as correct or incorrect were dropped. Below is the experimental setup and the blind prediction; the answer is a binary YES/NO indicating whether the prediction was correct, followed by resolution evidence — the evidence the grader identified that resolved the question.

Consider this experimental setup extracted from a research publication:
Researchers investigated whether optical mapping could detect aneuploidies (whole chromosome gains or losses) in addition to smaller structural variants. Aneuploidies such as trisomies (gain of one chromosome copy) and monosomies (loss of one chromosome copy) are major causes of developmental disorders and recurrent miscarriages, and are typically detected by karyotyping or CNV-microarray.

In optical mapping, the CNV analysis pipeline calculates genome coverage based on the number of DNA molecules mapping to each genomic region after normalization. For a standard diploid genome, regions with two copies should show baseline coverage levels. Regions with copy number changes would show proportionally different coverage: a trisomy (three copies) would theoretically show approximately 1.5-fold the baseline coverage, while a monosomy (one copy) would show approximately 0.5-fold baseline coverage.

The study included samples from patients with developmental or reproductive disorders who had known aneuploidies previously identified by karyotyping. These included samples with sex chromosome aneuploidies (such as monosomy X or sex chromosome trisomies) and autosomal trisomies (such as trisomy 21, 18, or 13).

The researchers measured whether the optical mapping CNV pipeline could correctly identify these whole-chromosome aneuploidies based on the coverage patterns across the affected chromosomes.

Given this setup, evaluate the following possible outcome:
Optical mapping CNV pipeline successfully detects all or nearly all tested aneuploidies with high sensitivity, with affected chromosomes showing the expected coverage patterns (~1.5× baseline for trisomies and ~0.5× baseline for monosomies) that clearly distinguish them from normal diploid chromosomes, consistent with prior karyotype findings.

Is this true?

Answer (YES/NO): NO